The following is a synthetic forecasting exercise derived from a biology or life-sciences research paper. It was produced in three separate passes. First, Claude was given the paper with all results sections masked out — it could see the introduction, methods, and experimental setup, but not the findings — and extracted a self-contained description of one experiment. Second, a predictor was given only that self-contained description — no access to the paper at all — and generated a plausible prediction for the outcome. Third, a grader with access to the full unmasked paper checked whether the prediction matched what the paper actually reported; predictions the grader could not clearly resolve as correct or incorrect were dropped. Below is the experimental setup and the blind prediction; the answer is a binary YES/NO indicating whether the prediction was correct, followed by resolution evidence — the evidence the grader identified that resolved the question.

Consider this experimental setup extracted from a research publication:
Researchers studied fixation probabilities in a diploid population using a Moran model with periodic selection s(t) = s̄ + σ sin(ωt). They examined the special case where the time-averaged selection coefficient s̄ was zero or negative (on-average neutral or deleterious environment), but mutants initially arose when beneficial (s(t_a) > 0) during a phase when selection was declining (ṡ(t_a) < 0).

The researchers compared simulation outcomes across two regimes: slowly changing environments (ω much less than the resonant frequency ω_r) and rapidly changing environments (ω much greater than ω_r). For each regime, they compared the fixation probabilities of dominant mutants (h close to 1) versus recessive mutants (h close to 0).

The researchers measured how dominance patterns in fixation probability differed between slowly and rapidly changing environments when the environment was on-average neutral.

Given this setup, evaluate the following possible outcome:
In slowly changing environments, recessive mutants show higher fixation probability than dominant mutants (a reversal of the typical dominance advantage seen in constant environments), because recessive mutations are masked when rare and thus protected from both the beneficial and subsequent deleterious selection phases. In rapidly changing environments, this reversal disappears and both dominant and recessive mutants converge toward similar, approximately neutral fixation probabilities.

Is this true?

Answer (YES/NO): NO